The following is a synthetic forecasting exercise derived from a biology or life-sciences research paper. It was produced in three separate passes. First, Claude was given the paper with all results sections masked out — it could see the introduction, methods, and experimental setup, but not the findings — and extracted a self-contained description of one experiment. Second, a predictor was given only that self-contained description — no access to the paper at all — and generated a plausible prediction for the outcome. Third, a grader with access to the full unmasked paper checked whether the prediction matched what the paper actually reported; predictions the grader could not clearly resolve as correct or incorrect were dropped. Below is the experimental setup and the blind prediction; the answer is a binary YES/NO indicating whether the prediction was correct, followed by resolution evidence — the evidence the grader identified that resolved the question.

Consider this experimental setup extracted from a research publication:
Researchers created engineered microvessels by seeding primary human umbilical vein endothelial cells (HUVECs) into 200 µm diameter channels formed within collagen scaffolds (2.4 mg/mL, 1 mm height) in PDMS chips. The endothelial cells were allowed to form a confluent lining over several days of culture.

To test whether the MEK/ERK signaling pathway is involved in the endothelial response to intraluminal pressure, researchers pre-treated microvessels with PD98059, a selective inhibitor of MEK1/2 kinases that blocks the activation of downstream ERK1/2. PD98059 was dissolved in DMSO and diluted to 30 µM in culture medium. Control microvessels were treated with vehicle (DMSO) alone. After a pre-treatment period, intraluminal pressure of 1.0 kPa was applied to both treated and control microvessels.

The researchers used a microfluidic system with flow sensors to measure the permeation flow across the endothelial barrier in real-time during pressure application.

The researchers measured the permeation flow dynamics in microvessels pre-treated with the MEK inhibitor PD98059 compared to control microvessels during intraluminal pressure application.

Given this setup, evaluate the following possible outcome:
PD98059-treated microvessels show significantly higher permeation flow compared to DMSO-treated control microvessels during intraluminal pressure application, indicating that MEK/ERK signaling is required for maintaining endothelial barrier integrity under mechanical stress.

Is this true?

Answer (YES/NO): NO